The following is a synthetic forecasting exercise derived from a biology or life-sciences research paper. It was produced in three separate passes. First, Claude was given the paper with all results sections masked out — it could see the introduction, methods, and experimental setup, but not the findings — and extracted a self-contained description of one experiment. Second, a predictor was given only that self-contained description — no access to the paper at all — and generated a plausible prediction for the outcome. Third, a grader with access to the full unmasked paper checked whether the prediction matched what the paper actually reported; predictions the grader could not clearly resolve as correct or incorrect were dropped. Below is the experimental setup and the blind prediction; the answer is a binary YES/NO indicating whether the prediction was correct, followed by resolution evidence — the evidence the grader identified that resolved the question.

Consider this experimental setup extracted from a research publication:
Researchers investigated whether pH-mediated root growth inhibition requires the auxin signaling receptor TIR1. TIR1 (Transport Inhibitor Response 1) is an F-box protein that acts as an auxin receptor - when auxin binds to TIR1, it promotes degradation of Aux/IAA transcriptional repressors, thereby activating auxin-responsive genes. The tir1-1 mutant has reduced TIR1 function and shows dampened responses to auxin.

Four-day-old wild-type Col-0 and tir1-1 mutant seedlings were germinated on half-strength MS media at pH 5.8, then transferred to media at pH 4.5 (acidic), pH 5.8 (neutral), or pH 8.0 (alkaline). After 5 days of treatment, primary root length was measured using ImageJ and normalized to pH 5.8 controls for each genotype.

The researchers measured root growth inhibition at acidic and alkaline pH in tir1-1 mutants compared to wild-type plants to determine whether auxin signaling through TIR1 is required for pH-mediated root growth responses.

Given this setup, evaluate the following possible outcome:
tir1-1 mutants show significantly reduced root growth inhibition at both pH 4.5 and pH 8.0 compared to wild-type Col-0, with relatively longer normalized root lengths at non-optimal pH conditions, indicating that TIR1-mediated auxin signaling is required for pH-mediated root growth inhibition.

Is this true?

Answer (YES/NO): NO